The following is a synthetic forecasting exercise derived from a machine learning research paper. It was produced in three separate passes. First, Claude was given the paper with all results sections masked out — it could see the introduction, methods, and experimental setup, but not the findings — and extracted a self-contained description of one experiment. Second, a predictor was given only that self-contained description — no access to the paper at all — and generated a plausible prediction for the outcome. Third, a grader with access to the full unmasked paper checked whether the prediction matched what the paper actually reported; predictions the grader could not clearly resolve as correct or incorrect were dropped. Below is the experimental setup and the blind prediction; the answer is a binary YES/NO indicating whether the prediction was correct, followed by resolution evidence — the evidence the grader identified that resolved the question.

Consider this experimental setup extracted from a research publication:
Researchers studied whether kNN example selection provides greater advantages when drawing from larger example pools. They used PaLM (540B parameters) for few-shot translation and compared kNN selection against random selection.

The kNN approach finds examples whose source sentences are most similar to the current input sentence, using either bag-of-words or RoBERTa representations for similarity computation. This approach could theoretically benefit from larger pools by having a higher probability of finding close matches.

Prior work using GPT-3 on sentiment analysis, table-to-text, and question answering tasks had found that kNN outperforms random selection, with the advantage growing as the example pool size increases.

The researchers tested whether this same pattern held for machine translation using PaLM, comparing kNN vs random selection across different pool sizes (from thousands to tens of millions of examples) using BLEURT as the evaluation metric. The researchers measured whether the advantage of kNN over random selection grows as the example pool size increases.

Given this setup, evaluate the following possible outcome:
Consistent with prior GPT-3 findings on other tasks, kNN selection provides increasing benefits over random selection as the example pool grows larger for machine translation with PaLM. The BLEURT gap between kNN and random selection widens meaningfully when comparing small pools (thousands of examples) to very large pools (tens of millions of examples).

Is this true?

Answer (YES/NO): NO